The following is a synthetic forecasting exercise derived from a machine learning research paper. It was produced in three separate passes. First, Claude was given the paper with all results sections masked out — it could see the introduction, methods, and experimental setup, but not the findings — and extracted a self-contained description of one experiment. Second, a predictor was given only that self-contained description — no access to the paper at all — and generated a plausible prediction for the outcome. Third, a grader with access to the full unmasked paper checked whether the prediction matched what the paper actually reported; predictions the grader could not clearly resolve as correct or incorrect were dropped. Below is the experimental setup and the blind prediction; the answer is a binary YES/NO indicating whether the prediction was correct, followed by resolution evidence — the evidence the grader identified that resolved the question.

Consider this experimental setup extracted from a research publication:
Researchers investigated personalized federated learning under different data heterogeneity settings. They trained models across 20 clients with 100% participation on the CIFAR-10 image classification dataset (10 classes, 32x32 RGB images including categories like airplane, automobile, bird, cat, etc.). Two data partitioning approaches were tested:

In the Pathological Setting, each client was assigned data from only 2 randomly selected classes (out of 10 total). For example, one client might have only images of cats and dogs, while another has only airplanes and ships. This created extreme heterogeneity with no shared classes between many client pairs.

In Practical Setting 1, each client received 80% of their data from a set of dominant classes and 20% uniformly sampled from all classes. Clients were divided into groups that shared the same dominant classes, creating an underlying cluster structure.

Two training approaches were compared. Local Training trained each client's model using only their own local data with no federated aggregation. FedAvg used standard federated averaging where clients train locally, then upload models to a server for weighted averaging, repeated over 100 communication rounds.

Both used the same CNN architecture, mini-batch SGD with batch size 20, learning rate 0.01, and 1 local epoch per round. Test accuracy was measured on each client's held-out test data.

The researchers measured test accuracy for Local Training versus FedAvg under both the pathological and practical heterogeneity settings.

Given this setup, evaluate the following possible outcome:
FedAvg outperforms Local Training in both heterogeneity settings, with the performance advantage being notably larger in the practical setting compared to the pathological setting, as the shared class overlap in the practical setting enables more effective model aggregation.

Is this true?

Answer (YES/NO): NO